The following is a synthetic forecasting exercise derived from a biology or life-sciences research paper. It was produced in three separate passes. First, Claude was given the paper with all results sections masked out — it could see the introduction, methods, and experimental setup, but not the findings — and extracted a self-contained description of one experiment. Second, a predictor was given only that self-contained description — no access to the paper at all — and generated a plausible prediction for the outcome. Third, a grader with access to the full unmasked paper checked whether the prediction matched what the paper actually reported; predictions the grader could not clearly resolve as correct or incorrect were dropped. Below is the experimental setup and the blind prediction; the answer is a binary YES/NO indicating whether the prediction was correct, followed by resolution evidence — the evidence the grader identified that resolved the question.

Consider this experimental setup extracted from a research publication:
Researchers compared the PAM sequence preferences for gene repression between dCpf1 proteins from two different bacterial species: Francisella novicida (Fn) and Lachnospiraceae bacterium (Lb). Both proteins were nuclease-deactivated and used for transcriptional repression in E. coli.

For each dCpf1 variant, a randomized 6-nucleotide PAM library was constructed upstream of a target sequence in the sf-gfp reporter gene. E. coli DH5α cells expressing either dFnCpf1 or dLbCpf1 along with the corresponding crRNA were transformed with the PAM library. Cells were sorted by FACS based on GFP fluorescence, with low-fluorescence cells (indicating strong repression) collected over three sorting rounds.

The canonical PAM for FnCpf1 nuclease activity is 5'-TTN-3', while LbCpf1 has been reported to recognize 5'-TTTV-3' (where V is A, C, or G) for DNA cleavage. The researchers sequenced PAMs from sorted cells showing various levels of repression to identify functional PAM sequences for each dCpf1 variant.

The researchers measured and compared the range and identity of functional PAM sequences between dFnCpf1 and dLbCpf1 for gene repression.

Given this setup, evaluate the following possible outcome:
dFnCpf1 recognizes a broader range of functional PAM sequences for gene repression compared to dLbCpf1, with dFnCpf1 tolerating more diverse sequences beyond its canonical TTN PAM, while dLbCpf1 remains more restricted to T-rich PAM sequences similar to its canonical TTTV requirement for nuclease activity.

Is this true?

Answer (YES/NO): NO